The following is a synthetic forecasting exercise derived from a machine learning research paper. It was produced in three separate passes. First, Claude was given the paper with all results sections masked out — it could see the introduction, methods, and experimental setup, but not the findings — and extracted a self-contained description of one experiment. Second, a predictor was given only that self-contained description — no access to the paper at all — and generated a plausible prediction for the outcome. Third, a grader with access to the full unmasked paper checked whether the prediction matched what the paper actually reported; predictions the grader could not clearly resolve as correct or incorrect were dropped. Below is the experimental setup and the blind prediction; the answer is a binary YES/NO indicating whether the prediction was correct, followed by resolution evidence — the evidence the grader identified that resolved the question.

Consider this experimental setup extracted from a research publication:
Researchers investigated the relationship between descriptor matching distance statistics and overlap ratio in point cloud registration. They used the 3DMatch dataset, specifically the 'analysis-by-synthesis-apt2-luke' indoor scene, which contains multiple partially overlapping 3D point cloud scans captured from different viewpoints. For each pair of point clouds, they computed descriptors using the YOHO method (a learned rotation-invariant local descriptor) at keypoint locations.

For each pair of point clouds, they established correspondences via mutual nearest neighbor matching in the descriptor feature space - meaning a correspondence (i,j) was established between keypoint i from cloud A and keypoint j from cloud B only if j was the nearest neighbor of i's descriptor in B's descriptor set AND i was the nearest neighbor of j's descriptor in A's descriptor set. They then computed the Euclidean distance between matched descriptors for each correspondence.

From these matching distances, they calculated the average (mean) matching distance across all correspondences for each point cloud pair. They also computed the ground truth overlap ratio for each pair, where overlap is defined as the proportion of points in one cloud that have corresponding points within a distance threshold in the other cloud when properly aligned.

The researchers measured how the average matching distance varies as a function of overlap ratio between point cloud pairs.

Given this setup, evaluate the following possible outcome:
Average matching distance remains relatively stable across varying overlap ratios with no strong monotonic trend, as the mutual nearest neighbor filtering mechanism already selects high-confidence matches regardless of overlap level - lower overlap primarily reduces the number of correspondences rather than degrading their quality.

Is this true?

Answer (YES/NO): NO